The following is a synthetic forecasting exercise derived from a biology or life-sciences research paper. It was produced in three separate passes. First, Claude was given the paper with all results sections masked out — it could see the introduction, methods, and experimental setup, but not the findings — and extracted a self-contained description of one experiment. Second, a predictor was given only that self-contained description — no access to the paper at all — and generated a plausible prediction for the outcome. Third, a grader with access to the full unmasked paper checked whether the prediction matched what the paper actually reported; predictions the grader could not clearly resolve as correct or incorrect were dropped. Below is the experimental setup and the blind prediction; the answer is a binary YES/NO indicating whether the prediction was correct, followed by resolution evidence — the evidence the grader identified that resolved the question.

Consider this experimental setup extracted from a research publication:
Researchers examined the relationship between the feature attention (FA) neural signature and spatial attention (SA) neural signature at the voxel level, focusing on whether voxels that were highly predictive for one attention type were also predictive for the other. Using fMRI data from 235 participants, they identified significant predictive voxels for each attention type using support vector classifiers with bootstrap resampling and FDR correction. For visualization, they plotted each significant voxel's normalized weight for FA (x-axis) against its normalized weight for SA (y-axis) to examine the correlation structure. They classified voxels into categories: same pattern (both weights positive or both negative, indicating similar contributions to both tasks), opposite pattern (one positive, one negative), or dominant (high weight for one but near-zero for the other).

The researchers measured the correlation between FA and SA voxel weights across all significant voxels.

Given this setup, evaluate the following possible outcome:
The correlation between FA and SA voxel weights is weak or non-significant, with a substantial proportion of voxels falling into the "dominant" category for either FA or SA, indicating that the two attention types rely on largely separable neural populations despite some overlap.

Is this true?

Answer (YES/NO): NO